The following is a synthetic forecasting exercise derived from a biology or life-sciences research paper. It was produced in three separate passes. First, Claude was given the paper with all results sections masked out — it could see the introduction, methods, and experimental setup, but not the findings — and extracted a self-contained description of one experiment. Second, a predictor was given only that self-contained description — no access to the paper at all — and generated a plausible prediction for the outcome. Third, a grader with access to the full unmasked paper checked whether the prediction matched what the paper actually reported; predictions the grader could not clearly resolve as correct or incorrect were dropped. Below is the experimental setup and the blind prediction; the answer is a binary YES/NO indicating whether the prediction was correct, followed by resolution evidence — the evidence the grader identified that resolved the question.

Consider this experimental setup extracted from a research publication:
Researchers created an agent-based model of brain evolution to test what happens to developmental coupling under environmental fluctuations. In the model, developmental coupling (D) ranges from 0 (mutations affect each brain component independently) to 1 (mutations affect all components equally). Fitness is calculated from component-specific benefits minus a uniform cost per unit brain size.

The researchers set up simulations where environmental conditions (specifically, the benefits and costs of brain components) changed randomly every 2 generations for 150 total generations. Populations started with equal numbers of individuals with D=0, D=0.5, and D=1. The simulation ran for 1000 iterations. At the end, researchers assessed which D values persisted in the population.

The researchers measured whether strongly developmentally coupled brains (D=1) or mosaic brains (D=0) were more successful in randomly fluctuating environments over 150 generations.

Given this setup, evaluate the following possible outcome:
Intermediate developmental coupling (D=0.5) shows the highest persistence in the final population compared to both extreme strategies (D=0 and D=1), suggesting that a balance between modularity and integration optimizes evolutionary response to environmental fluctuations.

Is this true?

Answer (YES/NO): NO